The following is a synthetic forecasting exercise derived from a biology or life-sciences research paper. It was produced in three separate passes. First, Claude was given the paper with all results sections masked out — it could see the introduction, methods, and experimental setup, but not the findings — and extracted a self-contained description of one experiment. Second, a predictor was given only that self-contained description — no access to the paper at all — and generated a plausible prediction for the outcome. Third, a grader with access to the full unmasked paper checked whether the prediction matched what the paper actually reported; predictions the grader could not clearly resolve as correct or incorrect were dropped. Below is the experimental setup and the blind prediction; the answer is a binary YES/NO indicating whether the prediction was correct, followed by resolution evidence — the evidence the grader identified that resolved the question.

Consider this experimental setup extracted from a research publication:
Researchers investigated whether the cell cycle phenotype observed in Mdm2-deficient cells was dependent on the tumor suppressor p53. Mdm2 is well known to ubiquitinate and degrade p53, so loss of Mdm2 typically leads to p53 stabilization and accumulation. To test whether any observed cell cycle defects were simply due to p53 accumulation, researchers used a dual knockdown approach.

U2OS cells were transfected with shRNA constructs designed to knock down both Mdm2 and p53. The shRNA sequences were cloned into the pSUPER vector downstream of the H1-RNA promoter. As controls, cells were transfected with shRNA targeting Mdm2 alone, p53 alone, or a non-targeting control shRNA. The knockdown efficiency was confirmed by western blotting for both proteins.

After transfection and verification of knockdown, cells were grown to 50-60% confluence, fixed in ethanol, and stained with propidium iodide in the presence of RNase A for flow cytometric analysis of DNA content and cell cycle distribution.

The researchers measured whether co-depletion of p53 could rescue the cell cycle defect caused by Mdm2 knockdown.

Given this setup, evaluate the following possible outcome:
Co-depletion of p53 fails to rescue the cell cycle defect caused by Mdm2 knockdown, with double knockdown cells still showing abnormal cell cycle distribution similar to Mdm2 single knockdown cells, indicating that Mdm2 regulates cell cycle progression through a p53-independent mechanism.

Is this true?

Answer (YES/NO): NO